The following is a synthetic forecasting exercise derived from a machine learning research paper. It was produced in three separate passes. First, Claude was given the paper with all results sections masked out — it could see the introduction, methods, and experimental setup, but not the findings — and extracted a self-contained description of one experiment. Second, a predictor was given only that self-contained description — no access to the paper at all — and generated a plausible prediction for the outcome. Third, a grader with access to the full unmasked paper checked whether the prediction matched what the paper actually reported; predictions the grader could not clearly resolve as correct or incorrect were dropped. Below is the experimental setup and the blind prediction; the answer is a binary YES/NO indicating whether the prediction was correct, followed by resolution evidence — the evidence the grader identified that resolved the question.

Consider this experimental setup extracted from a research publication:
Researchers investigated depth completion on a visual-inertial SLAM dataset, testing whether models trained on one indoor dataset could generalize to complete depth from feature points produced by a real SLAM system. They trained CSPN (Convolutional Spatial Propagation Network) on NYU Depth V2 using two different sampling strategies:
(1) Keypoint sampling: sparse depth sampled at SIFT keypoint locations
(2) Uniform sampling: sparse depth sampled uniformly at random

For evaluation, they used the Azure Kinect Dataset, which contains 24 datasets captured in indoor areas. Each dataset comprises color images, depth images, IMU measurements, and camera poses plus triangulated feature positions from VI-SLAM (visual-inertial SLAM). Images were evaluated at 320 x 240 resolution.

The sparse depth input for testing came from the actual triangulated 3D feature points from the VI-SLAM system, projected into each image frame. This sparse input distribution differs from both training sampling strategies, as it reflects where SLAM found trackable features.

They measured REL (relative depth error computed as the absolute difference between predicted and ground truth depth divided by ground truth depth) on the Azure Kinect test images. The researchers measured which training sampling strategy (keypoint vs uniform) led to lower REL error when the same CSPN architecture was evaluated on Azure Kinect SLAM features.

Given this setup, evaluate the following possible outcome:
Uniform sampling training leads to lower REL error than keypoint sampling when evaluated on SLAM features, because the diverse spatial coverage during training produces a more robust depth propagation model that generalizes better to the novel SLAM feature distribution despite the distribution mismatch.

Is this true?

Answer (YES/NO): NO